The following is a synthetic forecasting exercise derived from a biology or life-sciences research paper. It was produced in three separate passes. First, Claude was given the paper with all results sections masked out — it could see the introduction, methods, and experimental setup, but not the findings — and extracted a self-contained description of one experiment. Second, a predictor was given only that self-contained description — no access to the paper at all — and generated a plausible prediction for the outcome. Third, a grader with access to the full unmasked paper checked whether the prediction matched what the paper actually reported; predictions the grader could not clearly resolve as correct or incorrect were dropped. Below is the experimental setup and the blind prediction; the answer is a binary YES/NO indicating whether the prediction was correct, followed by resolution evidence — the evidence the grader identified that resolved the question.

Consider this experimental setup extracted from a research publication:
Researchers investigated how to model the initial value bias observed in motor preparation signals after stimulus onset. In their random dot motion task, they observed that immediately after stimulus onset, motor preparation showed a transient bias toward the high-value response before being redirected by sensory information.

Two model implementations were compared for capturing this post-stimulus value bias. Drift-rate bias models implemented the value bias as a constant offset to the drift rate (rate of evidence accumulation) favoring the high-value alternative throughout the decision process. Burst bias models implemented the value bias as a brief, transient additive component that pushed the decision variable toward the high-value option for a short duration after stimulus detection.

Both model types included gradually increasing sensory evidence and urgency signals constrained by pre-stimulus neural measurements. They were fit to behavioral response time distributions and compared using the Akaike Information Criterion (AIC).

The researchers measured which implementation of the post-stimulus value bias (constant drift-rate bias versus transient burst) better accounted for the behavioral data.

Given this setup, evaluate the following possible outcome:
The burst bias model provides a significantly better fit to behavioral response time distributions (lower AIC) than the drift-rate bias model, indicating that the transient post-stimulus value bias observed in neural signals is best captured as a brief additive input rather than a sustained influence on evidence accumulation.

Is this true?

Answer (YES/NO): YES